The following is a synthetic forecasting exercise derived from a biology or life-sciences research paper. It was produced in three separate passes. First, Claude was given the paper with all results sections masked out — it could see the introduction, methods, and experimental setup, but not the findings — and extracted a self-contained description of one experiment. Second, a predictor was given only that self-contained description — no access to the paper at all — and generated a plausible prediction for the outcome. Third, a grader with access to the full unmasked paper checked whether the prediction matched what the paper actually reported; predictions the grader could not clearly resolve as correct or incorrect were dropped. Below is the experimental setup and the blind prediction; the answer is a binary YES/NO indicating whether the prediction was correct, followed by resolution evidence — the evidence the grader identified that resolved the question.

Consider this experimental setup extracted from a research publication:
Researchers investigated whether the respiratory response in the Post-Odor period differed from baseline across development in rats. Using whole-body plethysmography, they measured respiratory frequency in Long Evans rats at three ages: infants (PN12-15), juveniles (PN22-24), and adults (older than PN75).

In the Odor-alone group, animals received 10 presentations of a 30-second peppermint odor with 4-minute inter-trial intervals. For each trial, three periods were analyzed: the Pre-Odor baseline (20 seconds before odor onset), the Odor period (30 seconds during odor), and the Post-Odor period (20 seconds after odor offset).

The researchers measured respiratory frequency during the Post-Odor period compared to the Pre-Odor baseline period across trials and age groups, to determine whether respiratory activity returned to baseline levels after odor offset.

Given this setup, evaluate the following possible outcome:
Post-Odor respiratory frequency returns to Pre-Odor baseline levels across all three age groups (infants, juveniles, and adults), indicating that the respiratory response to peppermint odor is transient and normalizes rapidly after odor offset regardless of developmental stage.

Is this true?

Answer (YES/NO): NO